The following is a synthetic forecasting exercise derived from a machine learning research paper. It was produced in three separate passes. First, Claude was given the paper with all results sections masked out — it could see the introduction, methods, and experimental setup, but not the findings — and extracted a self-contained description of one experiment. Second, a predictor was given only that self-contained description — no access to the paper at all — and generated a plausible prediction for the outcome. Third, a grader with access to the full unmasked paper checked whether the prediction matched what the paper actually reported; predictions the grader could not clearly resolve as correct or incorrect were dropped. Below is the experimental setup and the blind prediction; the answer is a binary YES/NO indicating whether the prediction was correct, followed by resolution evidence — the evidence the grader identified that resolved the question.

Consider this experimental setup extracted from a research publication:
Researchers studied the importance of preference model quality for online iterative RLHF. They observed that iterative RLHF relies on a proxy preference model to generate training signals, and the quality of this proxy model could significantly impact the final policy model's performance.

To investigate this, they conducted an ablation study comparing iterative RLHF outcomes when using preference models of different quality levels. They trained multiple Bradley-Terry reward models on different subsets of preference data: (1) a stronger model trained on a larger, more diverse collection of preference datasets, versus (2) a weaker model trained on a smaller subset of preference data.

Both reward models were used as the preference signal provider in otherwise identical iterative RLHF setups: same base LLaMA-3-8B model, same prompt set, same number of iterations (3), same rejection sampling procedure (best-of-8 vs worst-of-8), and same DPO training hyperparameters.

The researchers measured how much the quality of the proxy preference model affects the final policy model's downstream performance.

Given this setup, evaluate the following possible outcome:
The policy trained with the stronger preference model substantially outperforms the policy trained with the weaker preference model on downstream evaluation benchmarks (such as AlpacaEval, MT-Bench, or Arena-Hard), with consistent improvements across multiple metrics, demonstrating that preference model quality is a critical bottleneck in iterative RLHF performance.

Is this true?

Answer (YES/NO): NO